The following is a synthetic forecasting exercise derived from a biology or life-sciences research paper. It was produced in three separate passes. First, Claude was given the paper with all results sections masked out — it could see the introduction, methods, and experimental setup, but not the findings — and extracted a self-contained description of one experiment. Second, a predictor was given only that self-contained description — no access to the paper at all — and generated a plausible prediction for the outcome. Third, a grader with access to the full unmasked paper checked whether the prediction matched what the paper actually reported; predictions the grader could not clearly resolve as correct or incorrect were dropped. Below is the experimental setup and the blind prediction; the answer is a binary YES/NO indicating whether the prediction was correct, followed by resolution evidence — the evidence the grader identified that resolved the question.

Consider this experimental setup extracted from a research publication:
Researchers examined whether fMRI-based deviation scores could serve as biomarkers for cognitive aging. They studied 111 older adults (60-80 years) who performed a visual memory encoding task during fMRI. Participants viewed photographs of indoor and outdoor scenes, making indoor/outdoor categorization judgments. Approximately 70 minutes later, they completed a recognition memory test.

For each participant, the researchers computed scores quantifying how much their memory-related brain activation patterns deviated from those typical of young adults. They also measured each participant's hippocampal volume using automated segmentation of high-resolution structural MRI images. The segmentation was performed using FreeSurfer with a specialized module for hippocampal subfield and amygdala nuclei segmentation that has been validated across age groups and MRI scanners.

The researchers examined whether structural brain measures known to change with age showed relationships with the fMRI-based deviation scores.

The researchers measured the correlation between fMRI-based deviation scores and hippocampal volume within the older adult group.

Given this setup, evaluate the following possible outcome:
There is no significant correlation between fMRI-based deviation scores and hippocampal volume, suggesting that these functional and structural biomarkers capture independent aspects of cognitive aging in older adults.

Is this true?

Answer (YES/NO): YES